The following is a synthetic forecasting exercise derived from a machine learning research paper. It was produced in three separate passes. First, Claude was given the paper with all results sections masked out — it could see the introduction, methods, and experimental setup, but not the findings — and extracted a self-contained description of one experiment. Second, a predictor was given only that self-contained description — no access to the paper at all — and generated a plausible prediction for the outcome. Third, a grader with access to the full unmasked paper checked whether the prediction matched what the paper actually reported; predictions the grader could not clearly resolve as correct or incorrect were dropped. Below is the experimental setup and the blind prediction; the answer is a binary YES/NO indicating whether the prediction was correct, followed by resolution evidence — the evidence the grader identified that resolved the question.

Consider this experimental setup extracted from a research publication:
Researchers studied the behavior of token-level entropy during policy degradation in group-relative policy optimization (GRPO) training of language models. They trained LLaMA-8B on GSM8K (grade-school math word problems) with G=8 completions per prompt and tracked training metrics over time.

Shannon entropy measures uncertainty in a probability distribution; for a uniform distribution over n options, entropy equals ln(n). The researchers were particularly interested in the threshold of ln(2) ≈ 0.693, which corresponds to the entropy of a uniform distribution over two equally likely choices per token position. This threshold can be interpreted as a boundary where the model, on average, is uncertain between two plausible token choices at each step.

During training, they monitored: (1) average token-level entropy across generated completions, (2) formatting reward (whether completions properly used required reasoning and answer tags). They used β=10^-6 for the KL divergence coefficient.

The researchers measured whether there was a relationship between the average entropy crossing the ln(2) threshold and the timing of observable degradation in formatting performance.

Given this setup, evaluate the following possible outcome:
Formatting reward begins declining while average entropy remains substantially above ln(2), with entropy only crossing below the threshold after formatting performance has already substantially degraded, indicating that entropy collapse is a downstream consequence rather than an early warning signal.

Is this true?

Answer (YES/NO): NO